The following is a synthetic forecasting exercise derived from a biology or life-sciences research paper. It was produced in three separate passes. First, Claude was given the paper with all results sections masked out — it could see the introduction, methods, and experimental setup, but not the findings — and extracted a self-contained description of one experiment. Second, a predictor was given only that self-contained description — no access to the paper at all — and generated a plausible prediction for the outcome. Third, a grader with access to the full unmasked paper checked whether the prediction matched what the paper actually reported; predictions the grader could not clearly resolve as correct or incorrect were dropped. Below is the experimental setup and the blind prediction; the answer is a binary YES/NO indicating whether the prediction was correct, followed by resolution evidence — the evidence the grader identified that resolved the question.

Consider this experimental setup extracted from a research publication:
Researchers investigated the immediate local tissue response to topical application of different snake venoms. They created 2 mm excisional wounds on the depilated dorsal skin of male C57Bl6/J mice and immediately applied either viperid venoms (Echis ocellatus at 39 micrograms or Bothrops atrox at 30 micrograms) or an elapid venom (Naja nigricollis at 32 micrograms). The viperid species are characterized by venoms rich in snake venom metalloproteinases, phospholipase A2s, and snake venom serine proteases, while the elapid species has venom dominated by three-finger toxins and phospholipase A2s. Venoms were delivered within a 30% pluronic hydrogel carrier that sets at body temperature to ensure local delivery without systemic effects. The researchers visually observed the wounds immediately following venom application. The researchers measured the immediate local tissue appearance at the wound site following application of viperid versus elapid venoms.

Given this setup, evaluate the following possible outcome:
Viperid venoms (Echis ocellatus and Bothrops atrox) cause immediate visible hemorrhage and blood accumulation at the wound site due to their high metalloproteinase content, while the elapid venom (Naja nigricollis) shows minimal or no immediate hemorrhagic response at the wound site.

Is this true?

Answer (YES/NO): YES